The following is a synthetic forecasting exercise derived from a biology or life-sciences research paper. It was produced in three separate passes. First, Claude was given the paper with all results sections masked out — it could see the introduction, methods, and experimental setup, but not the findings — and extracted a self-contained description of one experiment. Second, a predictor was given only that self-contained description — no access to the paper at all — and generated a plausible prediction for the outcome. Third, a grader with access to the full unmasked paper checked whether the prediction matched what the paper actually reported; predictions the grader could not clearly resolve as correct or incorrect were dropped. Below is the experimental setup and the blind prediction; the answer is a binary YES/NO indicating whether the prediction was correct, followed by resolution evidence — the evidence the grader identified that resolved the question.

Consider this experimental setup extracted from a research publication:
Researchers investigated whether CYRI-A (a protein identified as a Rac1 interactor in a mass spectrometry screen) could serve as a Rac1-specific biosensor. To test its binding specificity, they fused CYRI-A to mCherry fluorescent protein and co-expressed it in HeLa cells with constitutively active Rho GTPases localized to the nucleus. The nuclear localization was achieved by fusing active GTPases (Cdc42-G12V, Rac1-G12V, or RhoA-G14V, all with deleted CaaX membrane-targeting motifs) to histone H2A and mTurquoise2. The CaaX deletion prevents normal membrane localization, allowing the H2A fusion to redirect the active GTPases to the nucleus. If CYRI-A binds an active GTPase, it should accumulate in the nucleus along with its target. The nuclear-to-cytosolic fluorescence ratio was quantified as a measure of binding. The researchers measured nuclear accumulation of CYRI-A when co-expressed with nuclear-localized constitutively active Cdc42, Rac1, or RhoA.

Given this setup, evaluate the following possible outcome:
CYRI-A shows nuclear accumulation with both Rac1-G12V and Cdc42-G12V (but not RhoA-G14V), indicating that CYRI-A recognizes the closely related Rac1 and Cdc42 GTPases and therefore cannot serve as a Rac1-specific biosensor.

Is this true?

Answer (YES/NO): NO